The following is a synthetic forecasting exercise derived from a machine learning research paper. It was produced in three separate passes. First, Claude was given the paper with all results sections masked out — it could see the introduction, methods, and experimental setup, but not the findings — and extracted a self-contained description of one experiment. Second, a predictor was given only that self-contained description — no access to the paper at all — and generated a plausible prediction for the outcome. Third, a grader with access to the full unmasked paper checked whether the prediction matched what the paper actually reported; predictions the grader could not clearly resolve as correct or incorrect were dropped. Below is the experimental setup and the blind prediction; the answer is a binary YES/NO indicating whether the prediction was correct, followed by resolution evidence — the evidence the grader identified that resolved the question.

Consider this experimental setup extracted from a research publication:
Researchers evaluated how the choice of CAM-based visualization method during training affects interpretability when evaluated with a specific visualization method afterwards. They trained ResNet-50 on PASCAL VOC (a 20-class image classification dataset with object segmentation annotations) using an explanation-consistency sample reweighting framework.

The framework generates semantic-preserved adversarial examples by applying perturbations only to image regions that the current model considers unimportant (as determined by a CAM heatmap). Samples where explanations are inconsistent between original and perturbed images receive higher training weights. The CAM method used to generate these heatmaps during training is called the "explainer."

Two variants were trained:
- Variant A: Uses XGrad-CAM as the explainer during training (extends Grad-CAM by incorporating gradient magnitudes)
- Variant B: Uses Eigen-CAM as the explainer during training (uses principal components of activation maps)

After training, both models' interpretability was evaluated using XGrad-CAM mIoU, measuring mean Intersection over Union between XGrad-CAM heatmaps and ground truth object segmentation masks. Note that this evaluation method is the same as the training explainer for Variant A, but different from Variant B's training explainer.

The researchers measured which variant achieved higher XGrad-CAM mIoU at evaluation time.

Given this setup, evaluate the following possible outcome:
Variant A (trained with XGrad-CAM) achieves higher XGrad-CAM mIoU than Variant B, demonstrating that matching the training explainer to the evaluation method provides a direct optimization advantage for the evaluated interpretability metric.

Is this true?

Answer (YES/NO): YES